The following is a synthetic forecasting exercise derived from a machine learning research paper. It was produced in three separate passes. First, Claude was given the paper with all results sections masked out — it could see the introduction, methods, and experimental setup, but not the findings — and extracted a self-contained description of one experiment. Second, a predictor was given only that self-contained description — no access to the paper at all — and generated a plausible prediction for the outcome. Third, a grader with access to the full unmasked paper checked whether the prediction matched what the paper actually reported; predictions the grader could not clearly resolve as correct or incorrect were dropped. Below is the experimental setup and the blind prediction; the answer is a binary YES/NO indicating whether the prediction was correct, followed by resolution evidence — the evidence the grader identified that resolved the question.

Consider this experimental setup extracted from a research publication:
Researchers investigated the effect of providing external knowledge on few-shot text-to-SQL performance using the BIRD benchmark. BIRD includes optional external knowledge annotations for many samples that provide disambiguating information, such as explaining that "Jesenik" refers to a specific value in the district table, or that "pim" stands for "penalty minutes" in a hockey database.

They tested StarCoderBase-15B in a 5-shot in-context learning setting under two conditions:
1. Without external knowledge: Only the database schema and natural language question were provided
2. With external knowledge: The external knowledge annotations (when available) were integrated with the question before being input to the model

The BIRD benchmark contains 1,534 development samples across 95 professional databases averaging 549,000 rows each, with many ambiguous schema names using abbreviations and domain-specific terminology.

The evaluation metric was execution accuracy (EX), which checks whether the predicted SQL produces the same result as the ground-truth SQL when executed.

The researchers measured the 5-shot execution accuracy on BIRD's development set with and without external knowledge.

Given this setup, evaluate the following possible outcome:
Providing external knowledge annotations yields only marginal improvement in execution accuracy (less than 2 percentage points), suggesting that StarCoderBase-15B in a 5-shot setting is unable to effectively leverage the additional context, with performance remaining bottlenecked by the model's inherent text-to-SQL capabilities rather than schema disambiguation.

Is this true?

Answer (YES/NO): NO